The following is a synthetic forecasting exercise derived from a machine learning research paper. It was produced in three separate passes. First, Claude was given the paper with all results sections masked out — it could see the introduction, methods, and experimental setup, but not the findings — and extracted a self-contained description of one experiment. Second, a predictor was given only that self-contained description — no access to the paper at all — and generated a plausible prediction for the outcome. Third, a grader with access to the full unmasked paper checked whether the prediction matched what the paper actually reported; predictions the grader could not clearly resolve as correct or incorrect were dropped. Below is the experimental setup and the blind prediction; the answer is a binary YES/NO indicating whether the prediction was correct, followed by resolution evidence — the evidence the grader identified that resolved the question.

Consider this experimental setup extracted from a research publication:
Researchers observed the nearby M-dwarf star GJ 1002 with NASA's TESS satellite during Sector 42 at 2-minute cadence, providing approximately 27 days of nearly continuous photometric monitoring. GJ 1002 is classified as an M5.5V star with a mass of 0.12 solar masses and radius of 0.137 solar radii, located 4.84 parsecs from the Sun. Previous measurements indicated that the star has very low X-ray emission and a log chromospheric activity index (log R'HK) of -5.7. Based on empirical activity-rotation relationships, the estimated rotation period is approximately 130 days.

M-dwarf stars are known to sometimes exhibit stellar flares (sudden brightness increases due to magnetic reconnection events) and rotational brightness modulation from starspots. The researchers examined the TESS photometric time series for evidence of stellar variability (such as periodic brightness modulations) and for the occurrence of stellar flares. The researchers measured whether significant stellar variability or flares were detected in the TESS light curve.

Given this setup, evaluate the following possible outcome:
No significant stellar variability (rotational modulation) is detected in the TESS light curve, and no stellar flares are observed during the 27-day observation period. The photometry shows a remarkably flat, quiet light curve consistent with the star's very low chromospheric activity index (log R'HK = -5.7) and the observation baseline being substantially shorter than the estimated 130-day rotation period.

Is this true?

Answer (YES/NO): YES